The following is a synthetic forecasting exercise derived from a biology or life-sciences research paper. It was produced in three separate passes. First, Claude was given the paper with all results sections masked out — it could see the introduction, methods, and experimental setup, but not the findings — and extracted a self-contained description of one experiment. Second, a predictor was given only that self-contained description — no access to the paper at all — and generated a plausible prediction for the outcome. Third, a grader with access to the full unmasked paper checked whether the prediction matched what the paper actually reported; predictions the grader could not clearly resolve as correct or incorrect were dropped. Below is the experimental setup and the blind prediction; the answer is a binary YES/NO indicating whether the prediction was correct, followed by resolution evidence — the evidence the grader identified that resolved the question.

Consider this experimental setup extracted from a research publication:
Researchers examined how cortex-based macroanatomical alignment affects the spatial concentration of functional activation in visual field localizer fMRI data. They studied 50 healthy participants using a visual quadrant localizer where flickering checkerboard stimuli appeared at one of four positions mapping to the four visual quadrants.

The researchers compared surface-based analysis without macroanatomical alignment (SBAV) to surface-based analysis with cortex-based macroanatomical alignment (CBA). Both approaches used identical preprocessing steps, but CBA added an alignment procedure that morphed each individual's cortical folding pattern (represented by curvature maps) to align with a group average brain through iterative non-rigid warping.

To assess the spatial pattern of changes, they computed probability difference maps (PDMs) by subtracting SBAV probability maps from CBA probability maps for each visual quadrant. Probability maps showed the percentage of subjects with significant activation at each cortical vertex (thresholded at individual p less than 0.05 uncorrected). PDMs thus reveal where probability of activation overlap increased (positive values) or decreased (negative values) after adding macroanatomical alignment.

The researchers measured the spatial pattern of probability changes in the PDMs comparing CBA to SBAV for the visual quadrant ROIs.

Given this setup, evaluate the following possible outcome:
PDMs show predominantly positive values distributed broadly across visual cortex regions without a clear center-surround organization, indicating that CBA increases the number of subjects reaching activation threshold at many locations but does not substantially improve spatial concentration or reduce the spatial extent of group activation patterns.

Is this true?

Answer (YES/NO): NO